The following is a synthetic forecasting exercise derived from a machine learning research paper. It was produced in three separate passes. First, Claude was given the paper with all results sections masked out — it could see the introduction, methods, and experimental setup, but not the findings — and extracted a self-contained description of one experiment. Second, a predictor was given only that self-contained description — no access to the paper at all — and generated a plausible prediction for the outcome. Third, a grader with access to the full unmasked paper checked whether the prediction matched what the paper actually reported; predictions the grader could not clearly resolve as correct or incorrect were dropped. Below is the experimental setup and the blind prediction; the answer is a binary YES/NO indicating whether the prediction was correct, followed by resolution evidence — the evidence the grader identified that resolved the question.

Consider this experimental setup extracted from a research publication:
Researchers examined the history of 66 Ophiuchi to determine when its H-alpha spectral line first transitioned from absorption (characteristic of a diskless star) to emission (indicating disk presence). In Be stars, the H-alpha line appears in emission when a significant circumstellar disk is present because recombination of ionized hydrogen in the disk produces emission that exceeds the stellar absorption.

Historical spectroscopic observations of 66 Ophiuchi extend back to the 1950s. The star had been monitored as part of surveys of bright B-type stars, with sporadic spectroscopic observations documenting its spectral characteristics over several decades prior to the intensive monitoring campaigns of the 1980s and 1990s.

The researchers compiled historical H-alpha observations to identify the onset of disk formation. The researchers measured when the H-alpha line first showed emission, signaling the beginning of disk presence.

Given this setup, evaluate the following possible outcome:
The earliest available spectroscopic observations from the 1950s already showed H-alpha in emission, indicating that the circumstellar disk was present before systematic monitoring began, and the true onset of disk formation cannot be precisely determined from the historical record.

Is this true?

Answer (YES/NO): NO